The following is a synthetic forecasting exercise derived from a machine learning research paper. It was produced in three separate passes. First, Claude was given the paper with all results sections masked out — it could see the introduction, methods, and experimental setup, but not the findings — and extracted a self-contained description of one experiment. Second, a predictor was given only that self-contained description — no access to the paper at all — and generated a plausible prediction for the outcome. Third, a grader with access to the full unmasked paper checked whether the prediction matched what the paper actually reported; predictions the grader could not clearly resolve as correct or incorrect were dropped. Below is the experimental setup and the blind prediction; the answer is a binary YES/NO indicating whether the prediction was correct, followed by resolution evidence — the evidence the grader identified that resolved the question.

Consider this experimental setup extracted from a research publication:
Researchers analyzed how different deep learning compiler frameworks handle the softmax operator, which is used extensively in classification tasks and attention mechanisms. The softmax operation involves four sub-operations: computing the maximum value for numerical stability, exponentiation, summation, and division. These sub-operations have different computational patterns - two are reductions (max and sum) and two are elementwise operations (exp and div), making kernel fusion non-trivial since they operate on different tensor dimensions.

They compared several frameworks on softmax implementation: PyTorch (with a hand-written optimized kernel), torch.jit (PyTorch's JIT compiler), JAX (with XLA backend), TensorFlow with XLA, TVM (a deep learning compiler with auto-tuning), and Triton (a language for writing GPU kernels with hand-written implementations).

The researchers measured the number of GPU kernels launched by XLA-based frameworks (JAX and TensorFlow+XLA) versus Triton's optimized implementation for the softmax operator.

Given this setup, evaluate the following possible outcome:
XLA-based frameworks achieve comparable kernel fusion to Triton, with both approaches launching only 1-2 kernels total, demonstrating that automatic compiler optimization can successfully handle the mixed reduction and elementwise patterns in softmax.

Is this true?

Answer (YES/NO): NO